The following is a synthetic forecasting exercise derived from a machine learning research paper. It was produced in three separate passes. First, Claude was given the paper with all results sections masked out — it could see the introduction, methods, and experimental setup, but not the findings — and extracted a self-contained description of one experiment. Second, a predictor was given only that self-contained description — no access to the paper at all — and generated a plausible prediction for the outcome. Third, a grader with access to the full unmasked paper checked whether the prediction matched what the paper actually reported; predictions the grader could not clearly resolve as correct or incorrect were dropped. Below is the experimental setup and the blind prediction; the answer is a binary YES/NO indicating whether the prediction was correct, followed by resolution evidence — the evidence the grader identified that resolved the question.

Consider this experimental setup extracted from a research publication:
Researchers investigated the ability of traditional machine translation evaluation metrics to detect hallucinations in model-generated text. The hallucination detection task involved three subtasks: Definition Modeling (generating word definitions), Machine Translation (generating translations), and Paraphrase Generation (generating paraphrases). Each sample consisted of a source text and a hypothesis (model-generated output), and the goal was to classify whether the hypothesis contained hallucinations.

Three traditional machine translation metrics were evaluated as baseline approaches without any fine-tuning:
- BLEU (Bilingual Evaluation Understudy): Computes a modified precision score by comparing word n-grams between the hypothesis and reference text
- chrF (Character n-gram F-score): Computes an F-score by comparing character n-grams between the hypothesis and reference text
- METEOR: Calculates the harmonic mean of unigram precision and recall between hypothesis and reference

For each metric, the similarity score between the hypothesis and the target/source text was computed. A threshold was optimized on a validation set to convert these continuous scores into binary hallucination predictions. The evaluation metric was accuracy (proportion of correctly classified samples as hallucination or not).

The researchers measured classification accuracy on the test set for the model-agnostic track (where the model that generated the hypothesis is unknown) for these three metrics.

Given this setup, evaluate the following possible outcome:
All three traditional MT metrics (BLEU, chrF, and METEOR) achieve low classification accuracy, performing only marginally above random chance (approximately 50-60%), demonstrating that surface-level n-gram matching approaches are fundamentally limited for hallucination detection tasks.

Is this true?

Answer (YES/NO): NO